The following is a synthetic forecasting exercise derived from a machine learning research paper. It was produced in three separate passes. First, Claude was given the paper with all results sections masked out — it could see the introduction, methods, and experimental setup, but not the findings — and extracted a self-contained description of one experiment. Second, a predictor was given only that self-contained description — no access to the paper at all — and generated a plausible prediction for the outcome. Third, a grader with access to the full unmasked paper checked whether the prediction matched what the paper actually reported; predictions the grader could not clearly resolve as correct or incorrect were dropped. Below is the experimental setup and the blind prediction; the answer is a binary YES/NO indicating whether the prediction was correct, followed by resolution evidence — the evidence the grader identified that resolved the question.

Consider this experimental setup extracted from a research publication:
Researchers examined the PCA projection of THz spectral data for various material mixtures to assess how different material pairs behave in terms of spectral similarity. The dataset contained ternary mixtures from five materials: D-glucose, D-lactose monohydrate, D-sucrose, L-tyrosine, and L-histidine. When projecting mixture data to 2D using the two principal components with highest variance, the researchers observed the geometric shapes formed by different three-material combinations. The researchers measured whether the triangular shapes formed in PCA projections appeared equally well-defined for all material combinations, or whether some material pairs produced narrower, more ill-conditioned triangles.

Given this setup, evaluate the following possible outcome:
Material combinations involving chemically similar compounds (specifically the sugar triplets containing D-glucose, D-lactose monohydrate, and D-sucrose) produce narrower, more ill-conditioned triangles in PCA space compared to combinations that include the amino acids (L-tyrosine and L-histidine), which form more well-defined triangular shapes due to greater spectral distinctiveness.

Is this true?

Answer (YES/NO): NO